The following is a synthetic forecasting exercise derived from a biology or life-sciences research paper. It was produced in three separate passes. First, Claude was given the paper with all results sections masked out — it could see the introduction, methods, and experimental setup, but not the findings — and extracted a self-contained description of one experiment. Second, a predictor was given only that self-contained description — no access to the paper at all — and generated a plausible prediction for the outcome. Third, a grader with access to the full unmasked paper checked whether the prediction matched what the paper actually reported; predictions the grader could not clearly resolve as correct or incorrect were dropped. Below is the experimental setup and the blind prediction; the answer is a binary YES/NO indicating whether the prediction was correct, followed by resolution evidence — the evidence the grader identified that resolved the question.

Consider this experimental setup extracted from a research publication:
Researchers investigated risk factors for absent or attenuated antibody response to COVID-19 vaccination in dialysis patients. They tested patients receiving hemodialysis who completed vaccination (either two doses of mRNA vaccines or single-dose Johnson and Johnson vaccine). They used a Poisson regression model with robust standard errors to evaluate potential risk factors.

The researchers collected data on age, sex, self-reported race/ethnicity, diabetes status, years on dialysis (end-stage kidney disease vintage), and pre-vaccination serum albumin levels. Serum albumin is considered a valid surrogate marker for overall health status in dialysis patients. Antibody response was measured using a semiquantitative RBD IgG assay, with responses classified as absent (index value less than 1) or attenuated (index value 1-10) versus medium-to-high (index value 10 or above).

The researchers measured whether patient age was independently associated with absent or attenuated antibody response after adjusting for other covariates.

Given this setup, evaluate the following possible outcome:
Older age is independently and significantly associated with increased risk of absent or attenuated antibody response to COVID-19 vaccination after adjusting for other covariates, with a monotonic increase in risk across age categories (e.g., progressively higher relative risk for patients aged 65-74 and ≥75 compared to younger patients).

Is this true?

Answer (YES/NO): NO